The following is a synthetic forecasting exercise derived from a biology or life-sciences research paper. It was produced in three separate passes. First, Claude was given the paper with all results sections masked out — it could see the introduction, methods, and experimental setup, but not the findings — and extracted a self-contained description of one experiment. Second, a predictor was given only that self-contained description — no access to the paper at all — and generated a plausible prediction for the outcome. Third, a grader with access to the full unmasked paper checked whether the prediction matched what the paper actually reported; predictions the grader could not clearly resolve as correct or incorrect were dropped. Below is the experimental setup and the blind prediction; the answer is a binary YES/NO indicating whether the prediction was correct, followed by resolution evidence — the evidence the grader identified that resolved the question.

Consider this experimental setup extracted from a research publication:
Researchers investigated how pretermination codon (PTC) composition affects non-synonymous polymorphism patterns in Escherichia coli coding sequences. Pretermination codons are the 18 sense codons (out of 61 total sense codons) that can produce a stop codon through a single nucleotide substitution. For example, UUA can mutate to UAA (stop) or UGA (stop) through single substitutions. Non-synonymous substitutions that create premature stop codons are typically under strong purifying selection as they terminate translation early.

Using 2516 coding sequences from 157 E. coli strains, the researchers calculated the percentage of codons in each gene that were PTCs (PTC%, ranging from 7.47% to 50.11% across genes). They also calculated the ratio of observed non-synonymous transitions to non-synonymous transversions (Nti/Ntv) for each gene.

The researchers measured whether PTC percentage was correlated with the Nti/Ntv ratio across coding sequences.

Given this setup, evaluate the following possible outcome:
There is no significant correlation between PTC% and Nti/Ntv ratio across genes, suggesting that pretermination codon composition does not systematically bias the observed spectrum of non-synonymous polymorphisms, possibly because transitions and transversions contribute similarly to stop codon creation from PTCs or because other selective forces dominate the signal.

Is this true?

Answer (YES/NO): NO